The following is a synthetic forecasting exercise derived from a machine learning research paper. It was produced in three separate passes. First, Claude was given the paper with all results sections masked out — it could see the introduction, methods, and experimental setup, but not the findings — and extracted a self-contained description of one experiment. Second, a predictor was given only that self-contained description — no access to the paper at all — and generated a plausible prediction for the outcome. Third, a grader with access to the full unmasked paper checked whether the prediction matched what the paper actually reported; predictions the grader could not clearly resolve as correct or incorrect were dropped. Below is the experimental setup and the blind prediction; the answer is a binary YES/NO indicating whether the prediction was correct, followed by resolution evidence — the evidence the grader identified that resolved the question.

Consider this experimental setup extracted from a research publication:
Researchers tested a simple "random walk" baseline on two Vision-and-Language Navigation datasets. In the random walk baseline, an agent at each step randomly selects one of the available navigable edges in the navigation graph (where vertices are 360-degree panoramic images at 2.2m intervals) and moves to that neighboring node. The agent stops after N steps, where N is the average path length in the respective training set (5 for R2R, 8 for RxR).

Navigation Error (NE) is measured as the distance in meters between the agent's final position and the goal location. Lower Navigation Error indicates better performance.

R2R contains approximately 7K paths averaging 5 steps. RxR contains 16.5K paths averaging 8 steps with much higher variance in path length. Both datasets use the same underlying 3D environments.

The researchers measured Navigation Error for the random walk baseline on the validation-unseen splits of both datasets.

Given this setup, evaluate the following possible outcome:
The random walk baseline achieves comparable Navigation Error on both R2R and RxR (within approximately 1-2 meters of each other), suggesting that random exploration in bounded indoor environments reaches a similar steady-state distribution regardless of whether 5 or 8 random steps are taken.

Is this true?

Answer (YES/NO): NO